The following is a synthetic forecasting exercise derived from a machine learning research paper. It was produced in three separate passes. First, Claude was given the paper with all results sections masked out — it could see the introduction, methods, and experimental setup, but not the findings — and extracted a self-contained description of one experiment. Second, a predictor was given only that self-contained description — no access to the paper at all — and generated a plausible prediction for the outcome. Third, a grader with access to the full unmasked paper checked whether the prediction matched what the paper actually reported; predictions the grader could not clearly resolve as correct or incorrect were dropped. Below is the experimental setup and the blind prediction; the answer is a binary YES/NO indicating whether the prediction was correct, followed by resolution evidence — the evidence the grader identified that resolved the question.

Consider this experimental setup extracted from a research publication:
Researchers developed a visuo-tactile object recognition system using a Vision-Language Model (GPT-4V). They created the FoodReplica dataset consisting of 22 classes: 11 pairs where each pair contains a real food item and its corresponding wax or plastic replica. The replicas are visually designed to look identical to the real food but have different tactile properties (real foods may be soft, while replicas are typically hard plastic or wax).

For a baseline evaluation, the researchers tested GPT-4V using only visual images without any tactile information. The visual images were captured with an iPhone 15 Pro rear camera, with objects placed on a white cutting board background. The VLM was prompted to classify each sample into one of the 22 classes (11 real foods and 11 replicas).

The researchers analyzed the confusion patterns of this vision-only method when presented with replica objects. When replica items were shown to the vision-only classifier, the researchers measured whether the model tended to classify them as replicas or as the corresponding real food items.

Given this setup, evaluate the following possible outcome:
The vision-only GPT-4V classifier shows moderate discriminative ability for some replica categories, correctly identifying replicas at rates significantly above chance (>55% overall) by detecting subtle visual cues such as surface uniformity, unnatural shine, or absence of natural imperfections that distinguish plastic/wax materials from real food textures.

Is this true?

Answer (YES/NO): NO